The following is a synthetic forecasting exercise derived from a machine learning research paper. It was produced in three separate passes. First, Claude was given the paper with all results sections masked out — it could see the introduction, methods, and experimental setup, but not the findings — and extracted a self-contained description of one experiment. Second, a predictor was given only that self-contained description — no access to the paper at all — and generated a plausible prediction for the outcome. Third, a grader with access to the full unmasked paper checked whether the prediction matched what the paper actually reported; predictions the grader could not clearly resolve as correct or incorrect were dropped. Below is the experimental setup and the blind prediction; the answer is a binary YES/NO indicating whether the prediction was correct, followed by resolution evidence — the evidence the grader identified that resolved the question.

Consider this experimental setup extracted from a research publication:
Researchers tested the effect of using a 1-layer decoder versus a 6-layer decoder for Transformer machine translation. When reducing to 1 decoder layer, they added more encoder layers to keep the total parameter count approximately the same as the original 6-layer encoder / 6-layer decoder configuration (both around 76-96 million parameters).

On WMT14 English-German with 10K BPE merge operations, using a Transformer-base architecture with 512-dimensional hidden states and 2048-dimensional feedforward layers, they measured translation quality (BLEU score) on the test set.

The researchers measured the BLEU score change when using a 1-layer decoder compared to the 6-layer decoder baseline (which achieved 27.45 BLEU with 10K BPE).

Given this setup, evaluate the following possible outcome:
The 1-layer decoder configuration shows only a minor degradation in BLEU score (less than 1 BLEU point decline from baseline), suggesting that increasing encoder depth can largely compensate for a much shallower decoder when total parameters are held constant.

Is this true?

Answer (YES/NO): YES